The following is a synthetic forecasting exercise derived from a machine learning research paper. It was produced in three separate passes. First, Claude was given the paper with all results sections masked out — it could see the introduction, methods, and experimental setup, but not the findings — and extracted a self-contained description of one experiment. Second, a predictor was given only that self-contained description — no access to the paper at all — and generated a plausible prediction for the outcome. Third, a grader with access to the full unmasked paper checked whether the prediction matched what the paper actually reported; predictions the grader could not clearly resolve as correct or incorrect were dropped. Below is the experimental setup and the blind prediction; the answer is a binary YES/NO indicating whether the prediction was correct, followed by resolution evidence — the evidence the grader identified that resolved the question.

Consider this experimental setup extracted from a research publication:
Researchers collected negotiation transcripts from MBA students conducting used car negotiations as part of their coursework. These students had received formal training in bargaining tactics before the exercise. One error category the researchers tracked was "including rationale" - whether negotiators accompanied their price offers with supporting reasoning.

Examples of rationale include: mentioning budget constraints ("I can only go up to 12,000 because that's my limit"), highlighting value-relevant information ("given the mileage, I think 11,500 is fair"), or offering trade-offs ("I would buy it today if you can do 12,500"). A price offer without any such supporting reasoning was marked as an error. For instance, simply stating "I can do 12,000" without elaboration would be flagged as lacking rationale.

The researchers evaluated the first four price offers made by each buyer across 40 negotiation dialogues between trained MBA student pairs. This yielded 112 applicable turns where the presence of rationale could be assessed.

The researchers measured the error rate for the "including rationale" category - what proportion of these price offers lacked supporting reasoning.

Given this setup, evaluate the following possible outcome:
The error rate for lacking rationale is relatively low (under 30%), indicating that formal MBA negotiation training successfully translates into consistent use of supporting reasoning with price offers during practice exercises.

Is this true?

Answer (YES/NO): YES